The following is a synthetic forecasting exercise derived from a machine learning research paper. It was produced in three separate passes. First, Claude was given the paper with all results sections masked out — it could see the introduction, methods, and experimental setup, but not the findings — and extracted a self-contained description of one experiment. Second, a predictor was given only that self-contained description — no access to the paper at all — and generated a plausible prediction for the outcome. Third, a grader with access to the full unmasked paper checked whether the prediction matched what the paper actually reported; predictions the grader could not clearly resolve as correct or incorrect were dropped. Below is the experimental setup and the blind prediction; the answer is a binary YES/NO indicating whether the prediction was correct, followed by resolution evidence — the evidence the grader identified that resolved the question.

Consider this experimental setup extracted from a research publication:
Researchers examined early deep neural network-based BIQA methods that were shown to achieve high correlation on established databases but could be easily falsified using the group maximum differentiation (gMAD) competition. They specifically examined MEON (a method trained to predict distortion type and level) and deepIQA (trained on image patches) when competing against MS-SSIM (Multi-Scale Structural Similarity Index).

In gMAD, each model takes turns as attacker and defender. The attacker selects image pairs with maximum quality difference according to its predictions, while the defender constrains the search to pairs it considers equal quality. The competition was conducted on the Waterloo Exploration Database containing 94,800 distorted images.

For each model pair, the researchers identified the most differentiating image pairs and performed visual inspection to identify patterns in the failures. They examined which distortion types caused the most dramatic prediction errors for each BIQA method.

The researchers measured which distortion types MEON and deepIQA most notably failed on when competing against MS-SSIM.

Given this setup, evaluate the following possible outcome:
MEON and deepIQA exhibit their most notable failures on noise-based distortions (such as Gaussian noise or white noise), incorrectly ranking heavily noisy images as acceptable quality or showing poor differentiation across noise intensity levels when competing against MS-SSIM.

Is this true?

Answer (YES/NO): NO